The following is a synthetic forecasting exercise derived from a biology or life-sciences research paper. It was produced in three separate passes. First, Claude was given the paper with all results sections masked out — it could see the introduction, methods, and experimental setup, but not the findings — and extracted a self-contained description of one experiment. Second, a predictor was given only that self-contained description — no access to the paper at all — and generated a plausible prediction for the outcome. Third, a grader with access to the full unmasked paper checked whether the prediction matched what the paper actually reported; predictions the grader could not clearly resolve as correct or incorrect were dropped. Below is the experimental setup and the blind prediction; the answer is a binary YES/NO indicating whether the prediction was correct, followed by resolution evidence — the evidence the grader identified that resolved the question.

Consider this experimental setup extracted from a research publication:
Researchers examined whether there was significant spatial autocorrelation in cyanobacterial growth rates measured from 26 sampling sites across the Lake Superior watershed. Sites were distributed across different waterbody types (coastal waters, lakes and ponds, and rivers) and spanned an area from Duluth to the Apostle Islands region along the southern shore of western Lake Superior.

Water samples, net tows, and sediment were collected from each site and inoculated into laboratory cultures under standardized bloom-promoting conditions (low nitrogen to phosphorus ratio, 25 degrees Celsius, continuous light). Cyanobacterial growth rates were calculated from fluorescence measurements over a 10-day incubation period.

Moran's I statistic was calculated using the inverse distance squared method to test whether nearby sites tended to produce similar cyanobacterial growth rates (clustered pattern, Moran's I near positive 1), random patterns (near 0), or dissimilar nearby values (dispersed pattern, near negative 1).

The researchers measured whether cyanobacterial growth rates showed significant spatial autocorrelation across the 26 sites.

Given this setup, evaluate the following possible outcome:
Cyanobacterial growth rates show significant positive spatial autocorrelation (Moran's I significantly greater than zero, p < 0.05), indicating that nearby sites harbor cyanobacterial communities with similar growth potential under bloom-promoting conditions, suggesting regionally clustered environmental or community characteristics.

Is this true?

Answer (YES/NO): NO